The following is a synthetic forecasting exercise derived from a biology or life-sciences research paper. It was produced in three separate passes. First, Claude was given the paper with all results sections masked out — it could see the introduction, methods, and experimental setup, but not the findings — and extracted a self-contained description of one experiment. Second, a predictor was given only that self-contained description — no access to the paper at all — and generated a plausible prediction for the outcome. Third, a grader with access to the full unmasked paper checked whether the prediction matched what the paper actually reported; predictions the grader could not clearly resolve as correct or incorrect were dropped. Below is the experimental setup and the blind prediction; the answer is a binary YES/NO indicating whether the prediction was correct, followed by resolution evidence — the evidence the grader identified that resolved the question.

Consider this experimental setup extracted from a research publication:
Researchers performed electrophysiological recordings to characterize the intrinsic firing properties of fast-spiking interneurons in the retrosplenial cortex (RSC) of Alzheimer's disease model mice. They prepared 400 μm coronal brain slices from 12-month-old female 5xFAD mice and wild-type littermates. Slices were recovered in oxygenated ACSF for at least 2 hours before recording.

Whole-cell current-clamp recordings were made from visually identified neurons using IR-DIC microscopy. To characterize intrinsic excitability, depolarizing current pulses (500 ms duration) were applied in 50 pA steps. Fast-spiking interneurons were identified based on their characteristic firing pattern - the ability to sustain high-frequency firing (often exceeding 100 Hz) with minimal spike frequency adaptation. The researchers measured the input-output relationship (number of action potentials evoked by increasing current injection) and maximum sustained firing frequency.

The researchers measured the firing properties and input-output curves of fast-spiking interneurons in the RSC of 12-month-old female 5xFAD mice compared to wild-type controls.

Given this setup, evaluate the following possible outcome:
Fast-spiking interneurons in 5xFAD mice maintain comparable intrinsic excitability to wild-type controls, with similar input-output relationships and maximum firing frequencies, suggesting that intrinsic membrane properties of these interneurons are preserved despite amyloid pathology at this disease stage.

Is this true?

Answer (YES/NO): NO